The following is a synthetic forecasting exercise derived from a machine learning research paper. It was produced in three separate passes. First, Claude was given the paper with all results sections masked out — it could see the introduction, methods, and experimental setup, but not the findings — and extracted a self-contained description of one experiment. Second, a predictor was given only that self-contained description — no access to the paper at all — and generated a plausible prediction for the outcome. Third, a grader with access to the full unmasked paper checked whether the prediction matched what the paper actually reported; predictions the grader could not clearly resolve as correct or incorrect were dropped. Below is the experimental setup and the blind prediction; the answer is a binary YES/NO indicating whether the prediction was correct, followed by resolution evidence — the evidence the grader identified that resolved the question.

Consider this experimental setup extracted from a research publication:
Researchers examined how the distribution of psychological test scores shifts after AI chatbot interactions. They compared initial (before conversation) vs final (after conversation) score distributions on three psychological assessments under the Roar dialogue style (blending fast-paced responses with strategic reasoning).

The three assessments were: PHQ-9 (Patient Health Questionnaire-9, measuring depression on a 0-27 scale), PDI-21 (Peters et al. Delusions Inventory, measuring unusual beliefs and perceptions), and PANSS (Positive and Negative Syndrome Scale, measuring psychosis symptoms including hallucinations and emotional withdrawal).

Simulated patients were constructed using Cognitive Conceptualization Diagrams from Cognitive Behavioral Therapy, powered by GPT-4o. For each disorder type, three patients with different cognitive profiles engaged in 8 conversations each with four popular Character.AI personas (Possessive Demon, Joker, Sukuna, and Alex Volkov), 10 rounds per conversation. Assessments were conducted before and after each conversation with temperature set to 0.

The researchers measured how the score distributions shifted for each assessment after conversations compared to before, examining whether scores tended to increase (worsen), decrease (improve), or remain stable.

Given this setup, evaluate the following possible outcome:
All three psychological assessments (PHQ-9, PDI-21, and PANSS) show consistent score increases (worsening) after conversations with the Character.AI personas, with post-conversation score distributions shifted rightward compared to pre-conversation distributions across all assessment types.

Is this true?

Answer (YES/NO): YES